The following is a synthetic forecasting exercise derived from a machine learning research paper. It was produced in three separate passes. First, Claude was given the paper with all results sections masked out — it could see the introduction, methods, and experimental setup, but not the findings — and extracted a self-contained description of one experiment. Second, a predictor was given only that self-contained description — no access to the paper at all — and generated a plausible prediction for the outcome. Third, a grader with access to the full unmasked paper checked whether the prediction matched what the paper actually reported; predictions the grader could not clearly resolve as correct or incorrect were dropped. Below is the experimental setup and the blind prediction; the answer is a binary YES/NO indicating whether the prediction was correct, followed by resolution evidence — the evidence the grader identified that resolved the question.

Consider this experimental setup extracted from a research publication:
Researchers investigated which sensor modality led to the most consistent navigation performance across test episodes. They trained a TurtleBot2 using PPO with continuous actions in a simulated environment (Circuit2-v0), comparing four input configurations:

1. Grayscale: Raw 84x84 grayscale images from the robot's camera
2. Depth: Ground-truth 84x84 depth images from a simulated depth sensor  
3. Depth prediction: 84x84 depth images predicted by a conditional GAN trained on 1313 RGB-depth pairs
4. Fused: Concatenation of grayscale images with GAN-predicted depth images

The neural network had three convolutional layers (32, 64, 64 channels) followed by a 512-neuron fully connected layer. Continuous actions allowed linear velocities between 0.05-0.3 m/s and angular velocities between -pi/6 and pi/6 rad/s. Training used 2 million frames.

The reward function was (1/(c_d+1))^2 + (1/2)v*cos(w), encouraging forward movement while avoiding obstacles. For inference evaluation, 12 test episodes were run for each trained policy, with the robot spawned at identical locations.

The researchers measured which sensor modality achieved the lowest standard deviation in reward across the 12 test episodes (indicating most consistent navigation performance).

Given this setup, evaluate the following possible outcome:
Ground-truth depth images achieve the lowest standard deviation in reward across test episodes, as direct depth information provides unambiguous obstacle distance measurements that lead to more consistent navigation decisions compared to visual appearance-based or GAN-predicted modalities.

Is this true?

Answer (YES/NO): NO